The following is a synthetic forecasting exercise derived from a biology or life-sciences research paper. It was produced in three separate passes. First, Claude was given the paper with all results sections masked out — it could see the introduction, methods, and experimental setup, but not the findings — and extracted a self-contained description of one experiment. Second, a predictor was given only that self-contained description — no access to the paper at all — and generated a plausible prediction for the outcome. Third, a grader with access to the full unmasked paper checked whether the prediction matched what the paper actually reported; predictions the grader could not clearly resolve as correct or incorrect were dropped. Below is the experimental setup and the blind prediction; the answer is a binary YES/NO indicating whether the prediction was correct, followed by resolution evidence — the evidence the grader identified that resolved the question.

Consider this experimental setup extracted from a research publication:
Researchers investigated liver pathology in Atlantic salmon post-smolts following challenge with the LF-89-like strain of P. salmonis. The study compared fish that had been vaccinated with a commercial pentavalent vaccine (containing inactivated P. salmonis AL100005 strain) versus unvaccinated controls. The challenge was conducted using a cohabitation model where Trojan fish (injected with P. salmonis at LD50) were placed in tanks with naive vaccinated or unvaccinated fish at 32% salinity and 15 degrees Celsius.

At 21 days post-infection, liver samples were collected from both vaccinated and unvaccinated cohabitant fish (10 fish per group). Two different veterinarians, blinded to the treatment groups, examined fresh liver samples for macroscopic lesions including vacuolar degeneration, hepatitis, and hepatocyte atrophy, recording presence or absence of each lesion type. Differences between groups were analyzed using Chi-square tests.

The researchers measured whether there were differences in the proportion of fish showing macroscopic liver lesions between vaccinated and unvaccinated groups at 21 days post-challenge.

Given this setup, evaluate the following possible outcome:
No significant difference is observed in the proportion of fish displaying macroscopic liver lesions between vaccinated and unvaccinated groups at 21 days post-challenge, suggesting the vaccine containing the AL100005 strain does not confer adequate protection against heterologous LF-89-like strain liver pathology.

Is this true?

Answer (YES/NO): YES